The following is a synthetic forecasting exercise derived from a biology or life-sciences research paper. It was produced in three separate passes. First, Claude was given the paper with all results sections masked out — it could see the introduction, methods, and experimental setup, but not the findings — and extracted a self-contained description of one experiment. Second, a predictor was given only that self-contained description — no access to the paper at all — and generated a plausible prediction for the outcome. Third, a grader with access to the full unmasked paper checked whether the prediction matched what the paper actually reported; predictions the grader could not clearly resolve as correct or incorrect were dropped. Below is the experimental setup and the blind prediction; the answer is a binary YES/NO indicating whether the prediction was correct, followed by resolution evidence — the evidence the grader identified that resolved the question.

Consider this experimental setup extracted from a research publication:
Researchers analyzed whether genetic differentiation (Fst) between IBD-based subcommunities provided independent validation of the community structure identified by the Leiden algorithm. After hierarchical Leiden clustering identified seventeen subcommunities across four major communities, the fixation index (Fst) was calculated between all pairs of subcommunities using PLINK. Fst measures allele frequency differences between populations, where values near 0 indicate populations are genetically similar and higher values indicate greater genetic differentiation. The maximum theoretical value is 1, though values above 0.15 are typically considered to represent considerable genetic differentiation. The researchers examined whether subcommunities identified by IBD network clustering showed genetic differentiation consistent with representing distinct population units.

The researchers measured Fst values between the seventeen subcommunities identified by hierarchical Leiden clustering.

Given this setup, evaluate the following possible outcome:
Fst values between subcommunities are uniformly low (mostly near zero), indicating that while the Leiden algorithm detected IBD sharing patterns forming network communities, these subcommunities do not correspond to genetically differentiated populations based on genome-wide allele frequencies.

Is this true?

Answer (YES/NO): NO